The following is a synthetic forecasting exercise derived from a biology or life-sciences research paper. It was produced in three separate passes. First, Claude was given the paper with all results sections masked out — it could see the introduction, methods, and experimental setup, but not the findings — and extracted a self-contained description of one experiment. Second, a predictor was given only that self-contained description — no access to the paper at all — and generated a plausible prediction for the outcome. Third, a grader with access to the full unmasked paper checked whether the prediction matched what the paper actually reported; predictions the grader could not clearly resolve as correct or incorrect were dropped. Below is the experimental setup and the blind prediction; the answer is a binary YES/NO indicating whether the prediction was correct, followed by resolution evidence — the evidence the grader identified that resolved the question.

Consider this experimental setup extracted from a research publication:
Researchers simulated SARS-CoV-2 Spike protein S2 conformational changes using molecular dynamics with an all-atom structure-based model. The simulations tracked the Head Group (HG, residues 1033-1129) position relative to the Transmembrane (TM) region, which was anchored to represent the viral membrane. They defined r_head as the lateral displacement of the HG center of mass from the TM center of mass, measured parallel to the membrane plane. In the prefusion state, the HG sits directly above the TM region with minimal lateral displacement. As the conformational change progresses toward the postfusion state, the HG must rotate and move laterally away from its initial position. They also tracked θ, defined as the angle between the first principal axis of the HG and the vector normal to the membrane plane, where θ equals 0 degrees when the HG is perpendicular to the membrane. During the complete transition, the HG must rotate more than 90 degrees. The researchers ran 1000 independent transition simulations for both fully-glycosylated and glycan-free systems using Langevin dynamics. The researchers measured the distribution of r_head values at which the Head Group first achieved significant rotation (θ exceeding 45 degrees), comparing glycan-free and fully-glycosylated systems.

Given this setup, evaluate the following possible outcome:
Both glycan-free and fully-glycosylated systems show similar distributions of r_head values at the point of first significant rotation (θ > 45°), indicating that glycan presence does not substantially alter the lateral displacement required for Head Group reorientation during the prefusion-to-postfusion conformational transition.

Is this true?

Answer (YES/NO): YES